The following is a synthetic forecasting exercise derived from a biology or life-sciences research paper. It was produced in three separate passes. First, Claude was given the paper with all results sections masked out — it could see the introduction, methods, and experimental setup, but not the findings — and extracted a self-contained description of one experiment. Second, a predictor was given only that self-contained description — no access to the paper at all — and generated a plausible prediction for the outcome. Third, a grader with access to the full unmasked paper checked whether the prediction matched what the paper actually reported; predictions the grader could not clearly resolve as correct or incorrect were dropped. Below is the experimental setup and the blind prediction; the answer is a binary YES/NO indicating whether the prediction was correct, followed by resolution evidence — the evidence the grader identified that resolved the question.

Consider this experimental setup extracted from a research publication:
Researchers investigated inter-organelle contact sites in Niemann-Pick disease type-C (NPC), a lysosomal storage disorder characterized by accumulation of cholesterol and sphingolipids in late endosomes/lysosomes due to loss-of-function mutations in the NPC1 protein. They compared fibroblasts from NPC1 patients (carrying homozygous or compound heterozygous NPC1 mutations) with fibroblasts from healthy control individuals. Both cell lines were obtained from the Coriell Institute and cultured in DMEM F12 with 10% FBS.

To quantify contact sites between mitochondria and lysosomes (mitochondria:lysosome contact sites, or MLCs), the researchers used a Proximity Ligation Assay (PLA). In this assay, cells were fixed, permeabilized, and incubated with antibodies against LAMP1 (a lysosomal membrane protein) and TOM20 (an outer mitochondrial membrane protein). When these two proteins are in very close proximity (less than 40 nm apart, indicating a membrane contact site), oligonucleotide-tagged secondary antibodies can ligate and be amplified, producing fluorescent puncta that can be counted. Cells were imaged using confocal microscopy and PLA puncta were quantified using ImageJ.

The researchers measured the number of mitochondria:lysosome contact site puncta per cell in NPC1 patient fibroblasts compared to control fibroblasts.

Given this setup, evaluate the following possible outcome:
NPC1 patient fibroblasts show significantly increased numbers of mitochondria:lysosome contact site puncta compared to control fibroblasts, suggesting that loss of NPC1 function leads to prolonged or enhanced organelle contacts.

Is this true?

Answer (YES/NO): YES